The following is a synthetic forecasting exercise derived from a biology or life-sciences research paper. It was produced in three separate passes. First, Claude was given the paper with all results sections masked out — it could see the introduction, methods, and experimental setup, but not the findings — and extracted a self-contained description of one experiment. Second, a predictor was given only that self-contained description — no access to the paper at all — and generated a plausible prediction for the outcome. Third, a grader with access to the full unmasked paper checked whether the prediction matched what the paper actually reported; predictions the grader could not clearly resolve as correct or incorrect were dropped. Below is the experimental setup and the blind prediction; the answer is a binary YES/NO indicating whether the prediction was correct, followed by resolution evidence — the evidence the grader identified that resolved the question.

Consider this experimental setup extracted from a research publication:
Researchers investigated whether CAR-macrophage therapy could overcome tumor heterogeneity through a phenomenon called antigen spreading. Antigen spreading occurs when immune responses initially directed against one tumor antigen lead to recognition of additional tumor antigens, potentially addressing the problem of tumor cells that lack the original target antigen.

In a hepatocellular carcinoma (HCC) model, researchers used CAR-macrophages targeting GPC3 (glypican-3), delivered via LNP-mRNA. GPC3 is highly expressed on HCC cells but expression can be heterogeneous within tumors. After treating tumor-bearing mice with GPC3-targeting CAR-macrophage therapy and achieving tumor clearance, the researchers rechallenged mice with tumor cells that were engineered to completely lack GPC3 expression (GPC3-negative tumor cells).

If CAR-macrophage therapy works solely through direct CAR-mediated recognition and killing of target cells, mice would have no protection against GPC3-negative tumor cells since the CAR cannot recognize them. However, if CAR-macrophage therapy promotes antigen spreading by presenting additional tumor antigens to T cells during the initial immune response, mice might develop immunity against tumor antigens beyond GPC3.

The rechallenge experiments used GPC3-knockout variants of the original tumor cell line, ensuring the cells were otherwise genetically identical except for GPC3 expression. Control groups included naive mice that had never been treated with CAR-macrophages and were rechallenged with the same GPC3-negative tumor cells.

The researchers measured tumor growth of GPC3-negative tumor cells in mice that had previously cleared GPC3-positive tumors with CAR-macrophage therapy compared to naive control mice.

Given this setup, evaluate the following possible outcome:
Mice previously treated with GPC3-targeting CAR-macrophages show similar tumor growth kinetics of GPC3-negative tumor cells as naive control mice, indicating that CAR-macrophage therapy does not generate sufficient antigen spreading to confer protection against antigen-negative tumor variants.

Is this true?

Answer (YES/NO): NO